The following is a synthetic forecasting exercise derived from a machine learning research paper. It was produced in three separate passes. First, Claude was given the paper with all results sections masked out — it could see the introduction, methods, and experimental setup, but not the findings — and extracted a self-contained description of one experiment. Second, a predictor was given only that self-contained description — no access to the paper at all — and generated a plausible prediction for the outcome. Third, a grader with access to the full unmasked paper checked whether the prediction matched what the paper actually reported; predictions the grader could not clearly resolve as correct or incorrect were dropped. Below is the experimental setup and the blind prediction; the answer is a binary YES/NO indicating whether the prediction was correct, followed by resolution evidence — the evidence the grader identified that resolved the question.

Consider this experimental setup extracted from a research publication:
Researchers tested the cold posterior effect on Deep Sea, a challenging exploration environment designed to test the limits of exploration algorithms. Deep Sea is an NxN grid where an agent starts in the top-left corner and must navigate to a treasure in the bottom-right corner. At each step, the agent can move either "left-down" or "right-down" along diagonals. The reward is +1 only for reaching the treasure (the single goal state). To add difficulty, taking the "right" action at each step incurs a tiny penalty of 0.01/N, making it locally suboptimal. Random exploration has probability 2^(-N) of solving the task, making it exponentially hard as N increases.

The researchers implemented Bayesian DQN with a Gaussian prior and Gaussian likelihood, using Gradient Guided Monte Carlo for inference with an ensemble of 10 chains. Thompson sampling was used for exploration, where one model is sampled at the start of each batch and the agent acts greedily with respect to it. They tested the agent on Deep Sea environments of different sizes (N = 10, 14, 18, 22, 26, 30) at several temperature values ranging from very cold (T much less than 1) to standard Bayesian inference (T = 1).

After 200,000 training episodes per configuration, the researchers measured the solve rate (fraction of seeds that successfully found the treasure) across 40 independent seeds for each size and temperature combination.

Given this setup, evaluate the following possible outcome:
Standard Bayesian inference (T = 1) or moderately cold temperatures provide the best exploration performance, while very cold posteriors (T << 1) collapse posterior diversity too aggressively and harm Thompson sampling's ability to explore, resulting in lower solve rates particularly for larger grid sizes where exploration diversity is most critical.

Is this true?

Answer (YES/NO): NO